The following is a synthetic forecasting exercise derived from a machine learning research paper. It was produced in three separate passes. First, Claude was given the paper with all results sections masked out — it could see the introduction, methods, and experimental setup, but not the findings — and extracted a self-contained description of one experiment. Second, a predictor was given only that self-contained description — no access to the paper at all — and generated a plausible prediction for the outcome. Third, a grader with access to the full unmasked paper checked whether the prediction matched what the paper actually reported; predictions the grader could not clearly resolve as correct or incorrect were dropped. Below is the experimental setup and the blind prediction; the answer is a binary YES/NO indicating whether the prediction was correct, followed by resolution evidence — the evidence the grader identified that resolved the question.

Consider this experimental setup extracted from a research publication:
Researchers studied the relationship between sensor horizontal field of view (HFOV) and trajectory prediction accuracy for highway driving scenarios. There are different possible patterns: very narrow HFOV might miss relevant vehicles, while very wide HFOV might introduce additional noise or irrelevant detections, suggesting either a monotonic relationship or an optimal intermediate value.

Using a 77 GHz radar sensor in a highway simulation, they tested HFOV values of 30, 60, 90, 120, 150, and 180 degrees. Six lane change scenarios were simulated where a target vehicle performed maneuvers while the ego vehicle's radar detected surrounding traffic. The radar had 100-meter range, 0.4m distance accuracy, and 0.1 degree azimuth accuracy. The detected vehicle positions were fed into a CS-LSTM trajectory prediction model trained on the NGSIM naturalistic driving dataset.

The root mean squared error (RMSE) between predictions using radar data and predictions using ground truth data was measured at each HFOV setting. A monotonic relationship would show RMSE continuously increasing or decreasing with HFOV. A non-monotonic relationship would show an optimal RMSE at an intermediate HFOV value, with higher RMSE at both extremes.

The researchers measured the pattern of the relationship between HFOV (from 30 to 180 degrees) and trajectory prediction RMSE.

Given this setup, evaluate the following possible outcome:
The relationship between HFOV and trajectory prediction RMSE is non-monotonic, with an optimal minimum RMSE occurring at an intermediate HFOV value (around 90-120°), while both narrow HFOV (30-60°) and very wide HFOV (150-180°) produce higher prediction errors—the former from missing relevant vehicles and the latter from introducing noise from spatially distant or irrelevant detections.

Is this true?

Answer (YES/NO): NO